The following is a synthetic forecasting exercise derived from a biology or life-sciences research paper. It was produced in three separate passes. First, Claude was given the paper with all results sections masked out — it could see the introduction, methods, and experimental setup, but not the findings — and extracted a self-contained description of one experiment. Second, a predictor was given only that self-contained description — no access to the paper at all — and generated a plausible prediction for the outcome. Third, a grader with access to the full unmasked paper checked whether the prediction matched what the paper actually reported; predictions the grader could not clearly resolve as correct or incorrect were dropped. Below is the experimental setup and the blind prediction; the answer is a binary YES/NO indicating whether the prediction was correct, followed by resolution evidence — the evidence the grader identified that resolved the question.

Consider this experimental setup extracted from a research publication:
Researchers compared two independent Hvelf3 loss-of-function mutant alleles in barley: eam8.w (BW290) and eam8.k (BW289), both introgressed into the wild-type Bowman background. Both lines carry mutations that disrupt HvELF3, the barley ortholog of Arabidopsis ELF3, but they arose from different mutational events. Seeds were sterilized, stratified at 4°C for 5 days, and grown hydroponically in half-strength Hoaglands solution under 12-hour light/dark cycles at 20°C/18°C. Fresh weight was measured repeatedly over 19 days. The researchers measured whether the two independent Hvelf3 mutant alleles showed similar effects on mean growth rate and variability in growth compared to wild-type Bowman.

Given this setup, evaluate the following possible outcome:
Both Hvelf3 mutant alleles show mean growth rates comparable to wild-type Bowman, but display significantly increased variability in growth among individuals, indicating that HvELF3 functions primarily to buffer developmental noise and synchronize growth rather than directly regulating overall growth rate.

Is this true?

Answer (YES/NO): NO